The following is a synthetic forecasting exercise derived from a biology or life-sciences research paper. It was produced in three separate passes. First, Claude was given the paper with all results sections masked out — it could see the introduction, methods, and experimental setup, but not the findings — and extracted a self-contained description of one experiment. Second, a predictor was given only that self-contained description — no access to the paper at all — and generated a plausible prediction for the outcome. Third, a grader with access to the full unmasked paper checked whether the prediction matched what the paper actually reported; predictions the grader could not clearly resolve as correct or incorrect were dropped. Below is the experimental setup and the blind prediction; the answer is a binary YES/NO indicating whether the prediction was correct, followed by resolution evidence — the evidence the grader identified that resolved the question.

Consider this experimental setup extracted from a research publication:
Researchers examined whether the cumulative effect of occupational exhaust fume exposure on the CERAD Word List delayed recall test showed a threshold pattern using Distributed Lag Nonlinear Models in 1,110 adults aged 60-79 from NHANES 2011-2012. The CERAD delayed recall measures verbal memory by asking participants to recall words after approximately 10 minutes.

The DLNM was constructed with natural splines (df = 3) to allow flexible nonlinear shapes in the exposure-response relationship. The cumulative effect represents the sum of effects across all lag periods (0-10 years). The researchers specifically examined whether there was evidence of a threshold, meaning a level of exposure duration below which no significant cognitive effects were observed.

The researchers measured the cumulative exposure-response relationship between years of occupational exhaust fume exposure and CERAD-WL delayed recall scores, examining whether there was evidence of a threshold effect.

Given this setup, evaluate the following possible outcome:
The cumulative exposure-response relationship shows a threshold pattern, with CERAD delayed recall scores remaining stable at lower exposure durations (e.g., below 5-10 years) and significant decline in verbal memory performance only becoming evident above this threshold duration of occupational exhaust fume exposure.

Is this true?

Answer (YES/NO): NO